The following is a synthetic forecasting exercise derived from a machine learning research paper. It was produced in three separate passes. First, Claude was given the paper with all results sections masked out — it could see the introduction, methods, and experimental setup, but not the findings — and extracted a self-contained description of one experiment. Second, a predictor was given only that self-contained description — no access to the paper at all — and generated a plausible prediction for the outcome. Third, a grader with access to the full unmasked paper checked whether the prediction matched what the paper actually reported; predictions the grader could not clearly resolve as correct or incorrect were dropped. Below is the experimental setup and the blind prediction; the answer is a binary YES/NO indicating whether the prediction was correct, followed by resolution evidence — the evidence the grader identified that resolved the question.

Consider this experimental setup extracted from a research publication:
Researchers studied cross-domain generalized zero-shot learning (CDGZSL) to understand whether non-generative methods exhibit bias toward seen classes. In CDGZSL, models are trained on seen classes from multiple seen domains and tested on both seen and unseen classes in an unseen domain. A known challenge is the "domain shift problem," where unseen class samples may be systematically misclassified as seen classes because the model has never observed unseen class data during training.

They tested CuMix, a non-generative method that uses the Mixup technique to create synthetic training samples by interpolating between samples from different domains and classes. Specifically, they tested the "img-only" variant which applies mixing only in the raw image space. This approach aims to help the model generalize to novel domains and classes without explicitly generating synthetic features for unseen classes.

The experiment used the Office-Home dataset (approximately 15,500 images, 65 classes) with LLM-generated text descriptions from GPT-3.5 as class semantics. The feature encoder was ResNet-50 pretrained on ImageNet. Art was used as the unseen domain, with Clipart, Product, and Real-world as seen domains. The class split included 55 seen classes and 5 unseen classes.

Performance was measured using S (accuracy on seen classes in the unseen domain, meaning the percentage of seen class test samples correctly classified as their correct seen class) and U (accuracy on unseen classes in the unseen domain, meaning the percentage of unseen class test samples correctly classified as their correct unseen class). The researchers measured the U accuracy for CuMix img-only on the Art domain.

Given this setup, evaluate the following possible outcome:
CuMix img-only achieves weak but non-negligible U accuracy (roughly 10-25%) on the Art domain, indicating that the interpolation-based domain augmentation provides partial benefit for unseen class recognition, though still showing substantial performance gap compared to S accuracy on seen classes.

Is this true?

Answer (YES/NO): NO